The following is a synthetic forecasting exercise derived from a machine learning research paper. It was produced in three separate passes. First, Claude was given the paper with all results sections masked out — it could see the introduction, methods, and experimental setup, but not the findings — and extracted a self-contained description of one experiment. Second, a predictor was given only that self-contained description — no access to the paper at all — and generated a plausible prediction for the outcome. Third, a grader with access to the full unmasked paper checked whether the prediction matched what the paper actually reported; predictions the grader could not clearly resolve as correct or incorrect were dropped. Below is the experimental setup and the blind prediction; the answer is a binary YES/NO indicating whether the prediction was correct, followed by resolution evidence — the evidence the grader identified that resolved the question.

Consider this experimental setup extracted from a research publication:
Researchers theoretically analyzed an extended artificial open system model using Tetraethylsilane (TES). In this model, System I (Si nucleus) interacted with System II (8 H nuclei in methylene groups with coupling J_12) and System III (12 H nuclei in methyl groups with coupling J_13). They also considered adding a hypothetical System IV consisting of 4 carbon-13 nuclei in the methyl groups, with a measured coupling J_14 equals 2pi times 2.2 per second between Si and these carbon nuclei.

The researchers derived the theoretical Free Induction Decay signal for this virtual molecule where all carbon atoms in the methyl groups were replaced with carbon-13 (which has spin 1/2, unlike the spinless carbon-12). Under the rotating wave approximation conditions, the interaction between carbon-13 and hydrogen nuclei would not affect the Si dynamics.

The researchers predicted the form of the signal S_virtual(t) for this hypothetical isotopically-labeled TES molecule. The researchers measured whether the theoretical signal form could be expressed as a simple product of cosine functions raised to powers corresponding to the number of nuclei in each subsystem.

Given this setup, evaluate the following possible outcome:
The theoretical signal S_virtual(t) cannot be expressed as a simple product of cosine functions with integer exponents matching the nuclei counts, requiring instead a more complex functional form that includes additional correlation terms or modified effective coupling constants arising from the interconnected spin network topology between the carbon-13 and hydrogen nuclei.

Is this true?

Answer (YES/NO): NO